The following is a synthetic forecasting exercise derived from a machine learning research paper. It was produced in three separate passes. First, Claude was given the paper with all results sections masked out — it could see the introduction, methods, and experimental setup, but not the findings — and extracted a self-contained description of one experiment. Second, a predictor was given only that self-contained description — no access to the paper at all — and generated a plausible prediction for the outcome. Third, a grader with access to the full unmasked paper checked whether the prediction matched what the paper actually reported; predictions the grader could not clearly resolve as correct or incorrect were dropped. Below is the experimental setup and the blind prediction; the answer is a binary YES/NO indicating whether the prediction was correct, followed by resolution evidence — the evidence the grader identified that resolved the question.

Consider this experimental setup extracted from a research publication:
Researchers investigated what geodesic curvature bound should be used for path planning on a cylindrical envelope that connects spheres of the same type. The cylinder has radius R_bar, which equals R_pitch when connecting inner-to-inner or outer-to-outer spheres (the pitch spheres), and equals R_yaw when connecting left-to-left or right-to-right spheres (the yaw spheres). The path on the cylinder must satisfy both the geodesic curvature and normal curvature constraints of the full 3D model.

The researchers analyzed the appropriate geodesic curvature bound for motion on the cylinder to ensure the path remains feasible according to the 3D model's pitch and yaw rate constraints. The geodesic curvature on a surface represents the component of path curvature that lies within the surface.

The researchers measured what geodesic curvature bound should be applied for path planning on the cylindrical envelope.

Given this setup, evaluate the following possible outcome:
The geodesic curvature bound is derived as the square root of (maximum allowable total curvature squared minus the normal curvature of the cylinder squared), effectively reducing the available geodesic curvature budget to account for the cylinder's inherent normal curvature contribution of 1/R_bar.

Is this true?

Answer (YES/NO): NO